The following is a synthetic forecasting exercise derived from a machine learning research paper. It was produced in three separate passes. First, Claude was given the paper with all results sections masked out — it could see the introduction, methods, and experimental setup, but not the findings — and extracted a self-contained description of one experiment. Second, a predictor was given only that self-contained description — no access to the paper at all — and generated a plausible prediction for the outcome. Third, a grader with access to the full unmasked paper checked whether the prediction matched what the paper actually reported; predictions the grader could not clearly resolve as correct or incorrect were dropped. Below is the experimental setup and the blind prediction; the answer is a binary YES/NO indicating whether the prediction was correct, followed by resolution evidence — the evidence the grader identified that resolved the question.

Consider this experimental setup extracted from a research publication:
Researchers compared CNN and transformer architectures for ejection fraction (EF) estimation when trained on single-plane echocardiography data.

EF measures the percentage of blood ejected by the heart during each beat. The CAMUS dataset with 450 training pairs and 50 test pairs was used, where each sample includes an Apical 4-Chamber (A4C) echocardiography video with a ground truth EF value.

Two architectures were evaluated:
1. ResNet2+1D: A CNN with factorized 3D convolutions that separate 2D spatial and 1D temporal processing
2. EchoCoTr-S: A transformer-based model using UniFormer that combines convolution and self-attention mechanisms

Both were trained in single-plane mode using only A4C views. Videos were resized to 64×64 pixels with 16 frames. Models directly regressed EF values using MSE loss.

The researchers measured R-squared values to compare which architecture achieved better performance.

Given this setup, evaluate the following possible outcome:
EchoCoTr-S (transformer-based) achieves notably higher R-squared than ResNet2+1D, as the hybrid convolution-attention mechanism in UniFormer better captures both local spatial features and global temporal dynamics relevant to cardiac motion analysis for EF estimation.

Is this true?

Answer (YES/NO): NO